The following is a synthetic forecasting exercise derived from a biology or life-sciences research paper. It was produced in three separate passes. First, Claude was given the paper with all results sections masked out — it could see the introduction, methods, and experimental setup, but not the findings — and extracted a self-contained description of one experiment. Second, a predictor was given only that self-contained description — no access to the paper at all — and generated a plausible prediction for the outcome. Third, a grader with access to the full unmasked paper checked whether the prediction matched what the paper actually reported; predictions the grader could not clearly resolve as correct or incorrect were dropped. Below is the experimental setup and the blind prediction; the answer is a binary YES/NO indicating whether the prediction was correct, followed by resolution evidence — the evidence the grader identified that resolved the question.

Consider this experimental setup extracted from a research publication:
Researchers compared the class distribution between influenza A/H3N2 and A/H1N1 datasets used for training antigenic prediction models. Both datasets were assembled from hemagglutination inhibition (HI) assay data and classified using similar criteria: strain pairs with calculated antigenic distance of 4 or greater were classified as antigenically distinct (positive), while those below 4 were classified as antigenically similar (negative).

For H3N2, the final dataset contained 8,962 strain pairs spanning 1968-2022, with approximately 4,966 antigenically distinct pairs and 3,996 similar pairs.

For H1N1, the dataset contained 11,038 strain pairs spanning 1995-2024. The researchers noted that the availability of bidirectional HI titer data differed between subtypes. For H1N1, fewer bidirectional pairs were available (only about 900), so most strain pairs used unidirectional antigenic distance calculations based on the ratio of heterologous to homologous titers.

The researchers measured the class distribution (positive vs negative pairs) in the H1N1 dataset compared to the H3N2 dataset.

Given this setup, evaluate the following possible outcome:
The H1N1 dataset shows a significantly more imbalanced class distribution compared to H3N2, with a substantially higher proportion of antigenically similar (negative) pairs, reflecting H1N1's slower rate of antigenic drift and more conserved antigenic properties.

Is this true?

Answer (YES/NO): YES